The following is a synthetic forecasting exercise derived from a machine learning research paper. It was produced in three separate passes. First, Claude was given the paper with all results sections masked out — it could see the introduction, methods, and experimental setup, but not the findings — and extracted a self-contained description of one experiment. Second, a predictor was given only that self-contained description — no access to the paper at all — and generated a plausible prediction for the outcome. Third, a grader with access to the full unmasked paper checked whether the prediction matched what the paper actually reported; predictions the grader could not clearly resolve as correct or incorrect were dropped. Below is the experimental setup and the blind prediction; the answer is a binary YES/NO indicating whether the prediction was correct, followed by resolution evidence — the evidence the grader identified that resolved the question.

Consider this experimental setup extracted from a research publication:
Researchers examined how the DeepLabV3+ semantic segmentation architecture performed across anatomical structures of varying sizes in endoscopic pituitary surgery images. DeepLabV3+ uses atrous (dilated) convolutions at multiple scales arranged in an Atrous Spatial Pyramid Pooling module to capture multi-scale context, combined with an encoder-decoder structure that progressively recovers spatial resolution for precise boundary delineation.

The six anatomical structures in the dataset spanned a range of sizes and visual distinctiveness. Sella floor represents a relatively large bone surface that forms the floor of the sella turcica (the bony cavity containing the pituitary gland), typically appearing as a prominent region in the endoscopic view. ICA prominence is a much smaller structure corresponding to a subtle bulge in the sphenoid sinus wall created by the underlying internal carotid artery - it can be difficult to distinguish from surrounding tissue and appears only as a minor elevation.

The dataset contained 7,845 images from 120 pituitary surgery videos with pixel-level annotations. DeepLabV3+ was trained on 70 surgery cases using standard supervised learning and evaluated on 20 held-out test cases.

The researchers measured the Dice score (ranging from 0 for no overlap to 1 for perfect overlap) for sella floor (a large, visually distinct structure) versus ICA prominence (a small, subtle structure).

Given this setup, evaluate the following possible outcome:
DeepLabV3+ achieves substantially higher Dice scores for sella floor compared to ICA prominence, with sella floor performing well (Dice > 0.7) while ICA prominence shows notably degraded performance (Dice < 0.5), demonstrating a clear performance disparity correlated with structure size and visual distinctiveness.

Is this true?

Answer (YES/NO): YES